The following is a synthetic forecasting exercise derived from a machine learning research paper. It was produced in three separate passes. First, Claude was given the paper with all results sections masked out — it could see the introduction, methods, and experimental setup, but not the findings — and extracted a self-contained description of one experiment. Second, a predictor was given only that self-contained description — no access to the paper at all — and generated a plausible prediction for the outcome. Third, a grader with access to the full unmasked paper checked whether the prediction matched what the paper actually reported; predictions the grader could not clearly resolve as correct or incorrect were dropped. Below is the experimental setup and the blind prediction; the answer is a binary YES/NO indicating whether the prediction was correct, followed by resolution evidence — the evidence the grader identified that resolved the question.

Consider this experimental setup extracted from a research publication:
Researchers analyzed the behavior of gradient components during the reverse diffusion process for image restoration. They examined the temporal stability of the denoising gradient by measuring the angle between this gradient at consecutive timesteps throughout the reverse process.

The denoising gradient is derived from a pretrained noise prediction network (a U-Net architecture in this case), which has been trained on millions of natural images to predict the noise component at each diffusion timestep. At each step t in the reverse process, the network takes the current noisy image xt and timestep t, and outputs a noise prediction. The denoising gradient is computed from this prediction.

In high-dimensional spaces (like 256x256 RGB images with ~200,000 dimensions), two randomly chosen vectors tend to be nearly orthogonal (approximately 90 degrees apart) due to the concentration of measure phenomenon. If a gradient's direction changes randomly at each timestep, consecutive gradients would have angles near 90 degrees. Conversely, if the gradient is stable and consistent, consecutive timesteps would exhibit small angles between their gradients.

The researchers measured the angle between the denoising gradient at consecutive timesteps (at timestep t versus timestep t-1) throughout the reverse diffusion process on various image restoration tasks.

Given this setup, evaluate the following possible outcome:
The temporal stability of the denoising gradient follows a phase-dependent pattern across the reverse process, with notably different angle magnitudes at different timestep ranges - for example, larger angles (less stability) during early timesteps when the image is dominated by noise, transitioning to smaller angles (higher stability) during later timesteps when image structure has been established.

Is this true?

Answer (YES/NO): NO